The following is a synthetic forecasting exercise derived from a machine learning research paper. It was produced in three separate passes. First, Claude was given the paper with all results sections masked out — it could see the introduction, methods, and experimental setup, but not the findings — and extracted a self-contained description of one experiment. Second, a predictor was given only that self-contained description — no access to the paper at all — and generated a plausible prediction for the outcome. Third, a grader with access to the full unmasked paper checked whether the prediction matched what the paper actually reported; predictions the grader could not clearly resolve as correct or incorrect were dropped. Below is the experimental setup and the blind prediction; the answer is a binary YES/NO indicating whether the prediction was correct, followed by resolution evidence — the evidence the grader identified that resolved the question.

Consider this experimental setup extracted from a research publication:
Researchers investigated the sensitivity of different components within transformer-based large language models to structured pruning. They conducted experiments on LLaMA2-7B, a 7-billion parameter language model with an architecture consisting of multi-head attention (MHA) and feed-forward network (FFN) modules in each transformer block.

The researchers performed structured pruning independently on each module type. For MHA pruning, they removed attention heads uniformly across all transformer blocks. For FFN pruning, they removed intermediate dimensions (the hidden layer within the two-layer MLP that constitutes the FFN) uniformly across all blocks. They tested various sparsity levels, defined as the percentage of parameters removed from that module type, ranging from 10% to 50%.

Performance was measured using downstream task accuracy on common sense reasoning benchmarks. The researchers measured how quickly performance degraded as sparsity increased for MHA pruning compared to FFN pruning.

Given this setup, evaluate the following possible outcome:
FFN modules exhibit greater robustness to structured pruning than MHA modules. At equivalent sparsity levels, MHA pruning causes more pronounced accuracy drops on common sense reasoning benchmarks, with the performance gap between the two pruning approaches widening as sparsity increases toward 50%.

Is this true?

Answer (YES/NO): YES